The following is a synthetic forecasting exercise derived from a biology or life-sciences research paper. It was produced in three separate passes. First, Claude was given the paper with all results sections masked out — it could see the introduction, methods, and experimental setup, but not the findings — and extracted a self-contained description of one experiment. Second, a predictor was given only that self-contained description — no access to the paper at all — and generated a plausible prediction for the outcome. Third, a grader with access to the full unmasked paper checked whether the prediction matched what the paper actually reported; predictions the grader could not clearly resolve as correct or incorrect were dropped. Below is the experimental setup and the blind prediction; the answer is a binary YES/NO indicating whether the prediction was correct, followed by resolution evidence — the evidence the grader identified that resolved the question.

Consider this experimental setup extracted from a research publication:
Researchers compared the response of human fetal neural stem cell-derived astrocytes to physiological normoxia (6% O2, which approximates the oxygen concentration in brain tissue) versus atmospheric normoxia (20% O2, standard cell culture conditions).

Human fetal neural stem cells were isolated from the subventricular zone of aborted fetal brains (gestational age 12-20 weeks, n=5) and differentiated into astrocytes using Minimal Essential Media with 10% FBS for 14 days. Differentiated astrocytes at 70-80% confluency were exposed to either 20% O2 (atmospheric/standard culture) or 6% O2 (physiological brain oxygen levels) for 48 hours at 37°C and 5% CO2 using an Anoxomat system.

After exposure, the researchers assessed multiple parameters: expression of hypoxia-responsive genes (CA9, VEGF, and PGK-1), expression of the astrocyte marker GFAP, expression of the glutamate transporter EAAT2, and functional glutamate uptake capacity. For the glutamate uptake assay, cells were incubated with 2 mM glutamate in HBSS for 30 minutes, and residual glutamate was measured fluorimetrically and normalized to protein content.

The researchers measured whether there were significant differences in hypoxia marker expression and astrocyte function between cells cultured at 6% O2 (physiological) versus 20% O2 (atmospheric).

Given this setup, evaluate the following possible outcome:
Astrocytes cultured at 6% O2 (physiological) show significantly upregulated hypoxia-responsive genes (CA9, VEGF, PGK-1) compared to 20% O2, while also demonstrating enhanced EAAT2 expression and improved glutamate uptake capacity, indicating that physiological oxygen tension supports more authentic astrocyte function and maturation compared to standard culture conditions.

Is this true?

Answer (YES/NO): NO